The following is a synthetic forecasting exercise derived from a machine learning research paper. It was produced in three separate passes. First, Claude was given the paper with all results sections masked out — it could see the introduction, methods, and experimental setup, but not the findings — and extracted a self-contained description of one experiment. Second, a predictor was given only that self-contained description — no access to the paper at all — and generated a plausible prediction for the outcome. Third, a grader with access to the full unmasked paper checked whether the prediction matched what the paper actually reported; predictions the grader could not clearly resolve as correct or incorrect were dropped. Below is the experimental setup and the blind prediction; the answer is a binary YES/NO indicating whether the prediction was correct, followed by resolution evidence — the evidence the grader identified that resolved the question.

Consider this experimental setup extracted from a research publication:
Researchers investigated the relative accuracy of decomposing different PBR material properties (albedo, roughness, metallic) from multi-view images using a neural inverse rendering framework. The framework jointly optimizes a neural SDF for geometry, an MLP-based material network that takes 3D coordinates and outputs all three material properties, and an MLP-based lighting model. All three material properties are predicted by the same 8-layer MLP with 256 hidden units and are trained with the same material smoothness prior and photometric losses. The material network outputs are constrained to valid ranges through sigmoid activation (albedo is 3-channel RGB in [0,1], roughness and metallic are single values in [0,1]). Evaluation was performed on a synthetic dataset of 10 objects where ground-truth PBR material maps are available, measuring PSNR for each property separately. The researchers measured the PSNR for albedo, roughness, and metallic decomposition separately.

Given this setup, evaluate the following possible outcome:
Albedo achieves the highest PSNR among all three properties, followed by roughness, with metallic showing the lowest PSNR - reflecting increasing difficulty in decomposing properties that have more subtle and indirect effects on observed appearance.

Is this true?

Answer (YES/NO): NO